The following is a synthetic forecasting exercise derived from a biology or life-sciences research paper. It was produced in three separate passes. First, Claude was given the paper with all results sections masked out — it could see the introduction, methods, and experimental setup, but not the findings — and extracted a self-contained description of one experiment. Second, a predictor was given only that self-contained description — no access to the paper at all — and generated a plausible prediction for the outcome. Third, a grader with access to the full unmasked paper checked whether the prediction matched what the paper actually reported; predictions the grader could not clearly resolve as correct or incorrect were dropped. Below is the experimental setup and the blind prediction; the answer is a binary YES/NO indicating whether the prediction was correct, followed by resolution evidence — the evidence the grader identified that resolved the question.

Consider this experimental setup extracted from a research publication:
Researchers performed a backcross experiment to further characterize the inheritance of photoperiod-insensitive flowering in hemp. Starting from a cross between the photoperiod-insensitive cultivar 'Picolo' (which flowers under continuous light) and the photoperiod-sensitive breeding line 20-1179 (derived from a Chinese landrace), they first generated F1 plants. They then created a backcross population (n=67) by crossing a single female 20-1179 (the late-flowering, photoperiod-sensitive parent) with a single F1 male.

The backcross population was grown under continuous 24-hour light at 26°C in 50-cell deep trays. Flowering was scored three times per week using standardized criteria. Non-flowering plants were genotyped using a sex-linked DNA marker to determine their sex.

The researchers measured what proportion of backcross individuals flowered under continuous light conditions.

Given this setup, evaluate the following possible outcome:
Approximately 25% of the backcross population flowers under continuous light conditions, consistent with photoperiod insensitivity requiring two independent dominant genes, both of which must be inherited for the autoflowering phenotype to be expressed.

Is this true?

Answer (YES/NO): NO